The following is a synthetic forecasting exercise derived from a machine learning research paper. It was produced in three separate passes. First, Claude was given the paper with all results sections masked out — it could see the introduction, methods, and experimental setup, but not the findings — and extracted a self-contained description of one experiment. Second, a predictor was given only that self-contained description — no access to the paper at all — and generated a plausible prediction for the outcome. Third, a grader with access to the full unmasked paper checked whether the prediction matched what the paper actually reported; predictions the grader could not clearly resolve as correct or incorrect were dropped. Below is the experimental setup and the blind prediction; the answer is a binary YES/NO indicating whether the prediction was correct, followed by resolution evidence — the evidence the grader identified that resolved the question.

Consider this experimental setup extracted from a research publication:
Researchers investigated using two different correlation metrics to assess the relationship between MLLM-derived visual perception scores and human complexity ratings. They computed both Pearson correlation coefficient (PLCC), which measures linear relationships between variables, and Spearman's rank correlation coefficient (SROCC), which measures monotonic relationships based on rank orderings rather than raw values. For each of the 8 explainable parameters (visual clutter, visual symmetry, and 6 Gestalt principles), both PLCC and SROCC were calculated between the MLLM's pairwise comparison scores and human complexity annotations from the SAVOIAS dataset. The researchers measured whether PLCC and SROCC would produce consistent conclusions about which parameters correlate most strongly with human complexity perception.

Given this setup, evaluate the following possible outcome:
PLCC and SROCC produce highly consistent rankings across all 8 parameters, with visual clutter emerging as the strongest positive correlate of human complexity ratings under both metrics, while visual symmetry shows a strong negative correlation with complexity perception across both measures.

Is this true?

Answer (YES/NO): NO